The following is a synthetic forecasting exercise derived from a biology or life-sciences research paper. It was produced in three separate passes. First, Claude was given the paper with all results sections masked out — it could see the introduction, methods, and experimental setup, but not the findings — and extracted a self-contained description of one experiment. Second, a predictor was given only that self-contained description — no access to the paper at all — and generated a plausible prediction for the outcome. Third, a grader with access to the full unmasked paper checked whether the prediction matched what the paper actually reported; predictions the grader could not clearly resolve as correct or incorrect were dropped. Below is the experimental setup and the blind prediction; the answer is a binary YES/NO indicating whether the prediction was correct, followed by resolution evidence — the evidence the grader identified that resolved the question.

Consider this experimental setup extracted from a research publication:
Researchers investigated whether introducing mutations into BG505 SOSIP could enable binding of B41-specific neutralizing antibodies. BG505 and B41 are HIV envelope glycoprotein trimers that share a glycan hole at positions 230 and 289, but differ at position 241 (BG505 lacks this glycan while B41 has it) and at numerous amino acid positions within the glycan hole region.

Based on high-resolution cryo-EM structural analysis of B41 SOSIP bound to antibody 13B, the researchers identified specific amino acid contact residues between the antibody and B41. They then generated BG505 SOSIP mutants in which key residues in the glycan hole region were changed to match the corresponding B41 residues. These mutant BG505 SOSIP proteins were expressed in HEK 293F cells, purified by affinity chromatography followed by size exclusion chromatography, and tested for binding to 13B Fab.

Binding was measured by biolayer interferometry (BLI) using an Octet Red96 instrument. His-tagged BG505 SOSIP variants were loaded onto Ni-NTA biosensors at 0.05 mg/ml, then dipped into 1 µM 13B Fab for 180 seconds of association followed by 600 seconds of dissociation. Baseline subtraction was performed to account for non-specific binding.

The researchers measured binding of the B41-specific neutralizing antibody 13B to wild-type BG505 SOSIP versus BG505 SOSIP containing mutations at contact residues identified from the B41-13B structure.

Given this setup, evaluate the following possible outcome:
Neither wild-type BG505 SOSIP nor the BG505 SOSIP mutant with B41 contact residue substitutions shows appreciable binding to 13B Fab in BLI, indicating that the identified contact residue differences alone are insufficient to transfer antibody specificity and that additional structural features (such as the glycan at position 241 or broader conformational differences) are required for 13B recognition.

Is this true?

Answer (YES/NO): NO